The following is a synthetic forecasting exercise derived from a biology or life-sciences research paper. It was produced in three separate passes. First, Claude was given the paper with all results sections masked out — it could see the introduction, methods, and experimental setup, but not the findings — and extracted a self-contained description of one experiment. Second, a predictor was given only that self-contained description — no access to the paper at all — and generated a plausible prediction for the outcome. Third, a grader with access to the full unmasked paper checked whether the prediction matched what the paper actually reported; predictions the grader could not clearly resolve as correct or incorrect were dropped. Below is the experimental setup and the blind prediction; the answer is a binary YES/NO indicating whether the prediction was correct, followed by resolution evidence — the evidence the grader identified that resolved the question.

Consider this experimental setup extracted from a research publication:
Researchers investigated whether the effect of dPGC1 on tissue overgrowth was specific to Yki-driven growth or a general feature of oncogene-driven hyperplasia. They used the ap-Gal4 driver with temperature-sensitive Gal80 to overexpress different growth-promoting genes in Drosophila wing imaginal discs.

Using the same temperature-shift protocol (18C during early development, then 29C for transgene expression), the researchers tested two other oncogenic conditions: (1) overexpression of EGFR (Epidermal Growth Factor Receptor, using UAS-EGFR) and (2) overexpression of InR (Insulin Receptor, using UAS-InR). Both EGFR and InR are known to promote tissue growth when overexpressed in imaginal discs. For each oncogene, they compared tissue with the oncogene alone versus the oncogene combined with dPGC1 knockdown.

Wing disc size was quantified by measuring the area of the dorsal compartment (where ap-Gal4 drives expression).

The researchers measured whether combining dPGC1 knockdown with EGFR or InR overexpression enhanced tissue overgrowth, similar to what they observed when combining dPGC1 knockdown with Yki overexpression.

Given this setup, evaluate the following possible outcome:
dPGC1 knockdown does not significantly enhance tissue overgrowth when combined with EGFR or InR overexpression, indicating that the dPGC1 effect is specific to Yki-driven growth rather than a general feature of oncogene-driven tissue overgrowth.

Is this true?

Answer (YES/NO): YES